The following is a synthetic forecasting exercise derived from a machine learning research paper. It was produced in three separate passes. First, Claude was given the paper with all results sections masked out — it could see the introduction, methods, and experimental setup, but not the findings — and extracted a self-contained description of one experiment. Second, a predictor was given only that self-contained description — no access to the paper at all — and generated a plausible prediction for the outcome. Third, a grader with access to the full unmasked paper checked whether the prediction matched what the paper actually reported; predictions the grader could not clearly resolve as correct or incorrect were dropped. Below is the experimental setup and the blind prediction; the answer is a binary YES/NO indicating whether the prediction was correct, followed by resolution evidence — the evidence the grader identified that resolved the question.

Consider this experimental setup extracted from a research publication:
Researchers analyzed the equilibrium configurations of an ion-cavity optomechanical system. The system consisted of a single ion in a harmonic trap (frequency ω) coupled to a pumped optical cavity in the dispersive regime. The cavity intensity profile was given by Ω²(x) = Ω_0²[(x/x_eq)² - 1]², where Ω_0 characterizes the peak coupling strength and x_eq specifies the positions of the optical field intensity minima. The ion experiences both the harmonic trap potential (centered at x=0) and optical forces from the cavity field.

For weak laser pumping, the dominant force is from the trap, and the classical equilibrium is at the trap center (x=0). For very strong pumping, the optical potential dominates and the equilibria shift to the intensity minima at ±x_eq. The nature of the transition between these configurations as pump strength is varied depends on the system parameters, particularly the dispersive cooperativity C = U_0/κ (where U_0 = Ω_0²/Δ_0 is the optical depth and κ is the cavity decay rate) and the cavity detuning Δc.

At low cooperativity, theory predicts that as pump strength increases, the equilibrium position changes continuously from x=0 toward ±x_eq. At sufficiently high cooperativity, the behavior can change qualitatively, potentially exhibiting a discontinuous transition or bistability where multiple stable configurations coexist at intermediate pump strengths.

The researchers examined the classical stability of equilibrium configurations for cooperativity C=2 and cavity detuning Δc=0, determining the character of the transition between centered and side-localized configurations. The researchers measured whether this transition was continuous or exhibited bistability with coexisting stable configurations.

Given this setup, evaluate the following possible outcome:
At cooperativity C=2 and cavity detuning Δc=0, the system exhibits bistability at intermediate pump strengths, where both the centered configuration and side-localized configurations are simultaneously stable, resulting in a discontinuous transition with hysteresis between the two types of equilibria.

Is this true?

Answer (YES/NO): YES